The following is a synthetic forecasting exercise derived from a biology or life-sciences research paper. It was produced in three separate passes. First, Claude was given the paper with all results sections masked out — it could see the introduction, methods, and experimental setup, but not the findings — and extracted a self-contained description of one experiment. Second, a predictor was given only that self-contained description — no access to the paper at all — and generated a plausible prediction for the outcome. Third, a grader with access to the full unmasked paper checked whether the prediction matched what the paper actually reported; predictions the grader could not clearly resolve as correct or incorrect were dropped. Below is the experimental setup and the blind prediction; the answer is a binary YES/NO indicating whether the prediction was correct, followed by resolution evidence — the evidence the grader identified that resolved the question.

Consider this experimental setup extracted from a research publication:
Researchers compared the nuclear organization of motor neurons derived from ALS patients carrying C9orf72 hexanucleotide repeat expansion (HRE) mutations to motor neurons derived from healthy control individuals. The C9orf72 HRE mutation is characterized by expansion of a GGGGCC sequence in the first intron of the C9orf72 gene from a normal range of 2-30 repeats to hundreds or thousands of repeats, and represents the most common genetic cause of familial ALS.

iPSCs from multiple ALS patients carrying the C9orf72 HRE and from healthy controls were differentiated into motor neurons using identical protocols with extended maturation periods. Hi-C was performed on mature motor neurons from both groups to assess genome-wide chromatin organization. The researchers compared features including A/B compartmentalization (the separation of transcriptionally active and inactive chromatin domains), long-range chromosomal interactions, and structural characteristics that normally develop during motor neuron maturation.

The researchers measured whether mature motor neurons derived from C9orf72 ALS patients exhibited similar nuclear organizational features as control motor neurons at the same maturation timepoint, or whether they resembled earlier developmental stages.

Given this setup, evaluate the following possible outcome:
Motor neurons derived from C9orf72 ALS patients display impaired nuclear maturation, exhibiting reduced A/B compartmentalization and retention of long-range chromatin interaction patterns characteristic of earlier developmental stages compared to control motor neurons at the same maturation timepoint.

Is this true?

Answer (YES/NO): YES